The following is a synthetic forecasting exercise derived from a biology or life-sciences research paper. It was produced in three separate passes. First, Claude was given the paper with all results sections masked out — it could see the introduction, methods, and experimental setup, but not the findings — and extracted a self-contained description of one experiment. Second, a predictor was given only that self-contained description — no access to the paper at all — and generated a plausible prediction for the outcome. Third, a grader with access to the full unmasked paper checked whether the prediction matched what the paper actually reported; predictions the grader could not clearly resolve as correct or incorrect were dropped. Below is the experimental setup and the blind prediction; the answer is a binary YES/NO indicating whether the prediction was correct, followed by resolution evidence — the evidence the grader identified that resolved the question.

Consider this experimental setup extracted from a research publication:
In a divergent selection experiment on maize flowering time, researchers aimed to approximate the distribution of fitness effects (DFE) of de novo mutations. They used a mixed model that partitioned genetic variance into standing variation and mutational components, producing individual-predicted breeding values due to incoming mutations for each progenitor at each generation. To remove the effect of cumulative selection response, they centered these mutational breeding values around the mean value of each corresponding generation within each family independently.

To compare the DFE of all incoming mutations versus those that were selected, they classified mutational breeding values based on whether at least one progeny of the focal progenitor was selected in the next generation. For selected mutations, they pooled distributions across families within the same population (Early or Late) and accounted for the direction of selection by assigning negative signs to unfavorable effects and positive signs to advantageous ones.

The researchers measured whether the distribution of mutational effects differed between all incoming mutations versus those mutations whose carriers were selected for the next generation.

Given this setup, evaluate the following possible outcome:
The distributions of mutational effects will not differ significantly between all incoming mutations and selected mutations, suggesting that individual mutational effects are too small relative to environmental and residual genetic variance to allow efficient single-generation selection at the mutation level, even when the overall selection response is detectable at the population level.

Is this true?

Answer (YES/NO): NO